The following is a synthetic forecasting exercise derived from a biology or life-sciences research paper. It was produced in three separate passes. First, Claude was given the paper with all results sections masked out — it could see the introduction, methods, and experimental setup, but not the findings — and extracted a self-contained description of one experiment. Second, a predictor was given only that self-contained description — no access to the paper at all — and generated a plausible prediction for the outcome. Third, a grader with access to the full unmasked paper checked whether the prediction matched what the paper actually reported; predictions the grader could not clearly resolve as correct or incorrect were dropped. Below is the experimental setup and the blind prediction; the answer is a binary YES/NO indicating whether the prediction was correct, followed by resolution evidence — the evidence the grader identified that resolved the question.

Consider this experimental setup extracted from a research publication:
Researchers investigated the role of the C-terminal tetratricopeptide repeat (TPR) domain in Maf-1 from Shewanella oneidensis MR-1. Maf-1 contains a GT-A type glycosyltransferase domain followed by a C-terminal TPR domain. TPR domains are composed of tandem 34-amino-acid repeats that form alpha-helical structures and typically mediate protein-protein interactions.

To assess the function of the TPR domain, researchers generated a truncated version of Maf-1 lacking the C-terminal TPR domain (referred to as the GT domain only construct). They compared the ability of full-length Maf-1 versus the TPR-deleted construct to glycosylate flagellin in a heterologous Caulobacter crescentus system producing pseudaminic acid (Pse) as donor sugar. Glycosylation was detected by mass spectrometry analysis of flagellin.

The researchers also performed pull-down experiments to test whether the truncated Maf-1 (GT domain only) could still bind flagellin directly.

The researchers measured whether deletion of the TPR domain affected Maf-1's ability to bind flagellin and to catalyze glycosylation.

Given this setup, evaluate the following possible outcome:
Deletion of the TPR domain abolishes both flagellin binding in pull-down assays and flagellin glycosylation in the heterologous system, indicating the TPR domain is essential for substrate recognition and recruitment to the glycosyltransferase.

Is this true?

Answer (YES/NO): YES